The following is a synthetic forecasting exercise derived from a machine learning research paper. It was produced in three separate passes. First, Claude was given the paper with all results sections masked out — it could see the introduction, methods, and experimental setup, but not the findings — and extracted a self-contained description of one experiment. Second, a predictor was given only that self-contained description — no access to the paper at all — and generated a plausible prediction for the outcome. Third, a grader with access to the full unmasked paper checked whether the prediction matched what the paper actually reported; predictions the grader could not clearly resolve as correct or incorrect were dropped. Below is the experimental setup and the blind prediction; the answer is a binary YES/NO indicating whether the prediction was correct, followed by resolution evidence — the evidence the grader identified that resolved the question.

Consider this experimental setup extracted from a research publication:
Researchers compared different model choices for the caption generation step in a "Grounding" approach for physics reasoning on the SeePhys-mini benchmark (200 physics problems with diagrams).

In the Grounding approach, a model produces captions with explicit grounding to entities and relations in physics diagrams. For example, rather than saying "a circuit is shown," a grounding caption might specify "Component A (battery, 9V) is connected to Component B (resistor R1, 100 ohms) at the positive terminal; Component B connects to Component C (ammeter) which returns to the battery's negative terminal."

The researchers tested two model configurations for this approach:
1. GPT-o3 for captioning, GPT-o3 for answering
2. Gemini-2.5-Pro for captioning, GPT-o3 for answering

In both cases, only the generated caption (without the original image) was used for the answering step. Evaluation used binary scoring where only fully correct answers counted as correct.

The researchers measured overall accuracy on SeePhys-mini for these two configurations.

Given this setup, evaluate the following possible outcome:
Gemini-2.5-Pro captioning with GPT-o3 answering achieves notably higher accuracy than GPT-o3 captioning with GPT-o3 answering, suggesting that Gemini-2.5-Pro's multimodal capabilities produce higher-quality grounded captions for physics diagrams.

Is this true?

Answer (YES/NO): YES